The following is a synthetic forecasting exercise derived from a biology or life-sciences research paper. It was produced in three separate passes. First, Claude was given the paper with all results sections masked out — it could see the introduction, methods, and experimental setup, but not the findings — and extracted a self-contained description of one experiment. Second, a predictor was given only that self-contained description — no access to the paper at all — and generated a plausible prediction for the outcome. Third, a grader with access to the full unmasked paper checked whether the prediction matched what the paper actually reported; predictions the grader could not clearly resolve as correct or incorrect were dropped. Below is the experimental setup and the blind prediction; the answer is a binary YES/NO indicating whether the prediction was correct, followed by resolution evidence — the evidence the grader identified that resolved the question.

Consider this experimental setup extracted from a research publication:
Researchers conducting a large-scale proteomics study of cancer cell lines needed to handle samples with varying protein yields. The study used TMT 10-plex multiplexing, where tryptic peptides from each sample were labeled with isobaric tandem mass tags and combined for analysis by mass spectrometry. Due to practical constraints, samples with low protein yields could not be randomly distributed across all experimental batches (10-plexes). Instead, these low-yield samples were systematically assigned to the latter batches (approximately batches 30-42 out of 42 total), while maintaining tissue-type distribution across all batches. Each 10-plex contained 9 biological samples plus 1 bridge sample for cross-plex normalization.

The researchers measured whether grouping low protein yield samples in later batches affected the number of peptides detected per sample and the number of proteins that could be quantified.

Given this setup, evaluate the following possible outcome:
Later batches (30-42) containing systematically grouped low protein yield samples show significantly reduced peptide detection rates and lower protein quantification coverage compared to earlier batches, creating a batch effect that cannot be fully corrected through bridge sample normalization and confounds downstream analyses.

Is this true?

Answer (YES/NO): NO